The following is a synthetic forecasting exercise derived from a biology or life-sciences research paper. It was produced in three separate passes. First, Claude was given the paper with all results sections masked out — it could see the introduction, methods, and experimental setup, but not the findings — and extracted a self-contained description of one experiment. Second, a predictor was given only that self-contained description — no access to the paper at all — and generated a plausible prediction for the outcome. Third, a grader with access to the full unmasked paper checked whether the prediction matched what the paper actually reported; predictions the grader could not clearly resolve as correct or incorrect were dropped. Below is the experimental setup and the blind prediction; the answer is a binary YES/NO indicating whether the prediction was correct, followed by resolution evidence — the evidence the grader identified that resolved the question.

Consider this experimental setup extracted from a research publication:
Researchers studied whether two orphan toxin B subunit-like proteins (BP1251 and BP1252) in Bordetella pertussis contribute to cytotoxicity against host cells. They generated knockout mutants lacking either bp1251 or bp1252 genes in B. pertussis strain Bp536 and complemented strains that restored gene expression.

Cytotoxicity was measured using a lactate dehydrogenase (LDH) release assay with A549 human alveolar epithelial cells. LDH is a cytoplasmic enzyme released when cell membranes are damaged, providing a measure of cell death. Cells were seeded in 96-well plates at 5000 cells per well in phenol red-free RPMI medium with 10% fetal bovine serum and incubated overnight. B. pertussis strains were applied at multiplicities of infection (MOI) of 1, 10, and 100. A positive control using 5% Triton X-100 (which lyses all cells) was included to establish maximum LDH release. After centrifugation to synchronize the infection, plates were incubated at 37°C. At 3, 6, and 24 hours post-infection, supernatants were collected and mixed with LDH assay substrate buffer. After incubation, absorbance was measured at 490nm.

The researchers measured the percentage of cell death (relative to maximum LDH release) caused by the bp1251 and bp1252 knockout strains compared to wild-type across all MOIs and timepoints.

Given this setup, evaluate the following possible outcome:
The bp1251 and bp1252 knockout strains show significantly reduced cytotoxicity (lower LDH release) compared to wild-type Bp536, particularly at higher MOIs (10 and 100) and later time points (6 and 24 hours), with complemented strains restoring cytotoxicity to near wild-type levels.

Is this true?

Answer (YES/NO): NO